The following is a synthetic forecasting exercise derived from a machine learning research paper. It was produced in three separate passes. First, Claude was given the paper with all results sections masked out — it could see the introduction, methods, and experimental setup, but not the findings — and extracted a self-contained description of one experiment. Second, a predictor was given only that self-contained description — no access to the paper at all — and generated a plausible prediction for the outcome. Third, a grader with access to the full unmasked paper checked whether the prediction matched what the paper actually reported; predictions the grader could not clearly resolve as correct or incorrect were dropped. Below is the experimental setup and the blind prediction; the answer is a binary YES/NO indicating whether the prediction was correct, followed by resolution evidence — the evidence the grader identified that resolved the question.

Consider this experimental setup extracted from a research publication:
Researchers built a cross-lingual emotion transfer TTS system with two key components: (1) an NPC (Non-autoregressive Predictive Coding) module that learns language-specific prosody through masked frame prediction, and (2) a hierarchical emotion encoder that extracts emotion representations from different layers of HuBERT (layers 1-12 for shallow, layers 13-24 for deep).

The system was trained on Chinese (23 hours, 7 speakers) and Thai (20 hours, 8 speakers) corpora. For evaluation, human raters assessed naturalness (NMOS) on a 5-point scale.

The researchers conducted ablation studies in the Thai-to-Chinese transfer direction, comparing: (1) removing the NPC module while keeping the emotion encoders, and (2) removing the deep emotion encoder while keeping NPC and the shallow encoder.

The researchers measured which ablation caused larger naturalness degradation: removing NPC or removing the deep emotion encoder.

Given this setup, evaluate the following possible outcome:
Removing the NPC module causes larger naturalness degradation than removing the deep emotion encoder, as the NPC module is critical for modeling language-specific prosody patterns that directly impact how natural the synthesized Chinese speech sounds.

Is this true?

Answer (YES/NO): YES